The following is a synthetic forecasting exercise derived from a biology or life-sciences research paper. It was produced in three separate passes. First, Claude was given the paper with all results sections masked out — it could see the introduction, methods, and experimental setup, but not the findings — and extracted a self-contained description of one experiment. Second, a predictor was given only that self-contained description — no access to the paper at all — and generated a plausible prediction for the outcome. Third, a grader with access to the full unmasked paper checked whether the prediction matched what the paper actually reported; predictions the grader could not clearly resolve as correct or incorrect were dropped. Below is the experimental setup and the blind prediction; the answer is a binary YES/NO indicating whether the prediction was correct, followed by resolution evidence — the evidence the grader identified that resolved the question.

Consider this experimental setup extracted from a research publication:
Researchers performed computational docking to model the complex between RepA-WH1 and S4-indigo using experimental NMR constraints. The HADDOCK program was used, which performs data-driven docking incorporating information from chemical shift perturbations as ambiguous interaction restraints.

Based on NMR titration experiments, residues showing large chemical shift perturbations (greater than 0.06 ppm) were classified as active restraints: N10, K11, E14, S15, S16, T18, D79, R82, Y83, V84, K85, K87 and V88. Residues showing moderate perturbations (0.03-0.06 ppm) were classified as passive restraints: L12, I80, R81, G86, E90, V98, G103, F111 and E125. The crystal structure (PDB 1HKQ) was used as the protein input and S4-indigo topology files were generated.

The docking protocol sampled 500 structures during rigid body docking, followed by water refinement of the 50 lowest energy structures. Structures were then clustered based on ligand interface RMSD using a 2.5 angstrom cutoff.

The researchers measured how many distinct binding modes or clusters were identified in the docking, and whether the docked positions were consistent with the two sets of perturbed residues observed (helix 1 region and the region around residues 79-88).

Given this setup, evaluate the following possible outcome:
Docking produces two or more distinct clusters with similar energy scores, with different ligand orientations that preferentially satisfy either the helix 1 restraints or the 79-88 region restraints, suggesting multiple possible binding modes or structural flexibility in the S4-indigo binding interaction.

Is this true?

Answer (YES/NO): NO